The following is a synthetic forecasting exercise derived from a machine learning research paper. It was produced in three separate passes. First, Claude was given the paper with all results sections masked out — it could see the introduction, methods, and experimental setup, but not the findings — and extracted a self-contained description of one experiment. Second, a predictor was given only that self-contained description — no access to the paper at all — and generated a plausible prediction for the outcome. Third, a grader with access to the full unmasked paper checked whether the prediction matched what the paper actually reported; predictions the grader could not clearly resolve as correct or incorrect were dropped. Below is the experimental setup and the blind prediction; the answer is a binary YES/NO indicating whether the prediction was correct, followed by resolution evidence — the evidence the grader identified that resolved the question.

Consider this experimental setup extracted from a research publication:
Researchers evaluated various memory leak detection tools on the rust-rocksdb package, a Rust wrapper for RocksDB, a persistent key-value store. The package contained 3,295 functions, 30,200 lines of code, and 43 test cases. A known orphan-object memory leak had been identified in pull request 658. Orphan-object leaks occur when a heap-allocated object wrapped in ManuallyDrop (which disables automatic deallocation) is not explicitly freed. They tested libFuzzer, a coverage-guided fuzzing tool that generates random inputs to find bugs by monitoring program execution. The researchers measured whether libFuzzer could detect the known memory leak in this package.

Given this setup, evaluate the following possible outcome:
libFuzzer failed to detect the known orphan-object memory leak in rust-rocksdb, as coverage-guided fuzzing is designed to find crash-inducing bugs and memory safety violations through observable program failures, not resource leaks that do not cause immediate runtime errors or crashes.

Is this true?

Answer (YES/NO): NO